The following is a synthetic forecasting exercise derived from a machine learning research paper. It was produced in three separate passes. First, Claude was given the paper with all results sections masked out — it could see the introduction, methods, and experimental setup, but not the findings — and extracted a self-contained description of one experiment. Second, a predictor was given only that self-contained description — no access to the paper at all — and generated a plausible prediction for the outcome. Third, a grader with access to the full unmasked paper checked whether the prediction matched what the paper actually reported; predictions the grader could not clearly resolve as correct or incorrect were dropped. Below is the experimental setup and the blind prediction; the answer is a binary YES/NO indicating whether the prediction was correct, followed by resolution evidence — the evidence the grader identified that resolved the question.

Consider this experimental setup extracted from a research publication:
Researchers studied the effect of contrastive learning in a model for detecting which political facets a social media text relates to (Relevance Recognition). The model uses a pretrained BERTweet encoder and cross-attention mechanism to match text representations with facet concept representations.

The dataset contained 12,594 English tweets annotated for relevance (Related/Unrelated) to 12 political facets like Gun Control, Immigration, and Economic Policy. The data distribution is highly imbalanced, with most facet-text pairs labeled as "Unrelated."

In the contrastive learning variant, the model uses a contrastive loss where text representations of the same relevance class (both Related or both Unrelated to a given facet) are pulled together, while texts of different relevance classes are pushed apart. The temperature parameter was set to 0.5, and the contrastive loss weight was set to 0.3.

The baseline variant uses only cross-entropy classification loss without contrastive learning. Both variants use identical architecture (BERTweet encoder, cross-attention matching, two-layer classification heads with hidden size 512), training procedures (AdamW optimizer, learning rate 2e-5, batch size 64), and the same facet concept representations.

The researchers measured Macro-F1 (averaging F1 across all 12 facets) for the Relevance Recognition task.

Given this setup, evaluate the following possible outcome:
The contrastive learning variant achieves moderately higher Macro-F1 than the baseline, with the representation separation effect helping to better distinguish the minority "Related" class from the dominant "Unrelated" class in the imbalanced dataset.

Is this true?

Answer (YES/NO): NO